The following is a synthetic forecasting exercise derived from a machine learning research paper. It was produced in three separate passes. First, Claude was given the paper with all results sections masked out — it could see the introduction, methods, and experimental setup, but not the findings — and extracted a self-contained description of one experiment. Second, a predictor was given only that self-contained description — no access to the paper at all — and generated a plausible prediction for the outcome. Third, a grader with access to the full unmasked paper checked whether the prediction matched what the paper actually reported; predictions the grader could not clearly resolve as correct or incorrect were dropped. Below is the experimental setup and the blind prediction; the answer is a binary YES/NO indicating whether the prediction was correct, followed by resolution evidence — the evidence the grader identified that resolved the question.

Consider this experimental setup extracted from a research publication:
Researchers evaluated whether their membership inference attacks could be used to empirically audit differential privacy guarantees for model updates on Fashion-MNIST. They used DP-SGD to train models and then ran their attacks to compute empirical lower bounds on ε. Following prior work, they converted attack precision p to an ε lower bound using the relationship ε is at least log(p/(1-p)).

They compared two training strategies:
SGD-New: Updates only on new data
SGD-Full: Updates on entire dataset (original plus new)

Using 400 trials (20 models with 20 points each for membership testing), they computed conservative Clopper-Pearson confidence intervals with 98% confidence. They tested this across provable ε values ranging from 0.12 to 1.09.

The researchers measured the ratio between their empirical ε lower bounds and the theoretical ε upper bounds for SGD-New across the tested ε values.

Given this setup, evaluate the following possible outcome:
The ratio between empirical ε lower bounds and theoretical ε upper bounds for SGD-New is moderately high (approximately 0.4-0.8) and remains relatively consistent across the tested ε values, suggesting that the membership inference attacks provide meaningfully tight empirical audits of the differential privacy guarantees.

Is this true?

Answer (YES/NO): NO